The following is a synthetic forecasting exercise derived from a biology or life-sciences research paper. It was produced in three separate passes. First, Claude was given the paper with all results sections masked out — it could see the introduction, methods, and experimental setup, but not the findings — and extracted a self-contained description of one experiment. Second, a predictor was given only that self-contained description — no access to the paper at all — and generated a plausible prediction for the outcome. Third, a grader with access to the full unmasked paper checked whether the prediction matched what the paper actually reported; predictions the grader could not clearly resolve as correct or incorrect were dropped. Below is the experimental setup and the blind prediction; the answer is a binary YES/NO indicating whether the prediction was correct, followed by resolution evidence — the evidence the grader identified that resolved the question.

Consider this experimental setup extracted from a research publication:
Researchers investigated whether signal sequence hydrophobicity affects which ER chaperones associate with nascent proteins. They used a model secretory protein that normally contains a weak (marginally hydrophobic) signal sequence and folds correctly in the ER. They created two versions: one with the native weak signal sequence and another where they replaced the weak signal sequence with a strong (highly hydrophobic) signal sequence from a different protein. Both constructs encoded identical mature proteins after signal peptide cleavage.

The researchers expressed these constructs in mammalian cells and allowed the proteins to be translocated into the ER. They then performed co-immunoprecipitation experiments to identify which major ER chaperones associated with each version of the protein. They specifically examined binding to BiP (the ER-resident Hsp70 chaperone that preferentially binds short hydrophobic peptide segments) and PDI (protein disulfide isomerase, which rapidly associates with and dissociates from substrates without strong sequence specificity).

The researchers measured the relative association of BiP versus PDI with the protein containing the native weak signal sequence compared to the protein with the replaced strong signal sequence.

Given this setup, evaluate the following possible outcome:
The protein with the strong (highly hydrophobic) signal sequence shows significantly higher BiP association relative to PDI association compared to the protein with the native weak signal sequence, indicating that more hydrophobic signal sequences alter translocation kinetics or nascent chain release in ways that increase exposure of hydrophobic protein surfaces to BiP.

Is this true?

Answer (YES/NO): NO